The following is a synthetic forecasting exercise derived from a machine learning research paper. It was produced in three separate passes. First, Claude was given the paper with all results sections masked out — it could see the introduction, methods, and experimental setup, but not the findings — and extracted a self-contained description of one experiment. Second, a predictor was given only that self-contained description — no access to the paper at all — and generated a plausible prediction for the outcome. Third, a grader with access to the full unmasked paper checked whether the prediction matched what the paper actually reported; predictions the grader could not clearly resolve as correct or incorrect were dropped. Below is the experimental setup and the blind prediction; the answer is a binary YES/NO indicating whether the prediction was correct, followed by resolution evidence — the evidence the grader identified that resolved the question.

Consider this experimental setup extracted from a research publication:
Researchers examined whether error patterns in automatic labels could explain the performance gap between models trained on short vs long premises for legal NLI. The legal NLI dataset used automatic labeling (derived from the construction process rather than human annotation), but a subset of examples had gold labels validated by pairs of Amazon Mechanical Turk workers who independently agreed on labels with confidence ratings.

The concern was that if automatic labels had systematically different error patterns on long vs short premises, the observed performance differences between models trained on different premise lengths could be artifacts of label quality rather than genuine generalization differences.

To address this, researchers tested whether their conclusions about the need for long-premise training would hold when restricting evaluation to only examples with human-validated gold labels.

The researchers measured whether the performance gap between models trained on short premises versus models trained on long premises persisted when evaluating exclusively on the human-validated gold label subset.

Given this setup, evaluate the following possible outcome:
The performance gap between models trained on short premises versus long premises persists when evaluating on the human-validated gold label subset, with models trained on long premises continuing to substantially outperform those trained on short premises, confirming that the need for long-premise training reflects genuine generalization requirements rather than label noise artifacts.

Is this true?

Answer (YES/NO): YES